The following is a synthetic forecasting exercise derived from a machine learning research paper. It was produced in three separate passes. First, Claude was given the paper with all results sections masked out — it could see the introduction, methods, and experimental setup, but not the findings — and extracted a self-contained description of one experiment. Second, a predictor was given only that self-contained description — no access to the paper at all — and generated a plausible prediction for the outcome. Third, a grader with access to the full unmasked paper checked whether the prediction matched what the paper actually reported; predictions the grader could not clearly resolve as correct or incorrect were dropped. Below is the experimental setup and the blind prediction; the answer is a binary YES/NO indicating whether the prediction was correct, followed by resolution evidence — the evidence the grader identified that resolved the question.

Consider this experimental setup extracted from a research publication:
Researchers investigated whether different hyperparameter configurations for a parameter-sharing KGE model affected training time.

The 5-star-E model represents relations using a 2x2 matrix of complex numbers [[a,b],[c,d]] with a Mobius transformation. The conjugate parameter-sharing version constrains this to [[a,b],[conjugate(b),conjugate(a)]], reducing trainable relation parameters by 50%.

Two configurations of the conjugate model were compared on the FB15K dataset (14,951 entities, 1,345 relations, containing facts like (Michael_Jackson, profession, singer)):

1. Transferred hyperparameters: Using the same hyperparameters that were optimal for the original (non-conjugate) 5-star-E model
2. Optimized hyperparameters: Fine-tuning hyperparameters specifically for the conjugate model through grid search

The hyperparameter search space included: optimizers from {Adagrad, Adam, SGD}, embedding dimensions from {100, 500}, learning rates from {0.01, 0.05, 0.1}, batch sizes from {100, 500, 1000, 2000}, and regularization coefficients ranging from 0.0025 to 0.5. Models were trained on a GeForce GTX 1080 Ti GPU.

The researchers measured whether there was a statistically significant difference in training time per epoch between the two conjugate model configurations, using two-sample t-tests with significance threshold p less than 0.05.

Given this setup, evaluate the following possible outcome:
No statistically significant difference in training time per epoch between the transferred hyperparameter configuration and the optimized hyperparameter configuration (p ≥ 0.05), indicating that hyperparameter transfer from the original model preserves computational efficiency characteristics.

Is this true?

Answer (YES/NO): NO